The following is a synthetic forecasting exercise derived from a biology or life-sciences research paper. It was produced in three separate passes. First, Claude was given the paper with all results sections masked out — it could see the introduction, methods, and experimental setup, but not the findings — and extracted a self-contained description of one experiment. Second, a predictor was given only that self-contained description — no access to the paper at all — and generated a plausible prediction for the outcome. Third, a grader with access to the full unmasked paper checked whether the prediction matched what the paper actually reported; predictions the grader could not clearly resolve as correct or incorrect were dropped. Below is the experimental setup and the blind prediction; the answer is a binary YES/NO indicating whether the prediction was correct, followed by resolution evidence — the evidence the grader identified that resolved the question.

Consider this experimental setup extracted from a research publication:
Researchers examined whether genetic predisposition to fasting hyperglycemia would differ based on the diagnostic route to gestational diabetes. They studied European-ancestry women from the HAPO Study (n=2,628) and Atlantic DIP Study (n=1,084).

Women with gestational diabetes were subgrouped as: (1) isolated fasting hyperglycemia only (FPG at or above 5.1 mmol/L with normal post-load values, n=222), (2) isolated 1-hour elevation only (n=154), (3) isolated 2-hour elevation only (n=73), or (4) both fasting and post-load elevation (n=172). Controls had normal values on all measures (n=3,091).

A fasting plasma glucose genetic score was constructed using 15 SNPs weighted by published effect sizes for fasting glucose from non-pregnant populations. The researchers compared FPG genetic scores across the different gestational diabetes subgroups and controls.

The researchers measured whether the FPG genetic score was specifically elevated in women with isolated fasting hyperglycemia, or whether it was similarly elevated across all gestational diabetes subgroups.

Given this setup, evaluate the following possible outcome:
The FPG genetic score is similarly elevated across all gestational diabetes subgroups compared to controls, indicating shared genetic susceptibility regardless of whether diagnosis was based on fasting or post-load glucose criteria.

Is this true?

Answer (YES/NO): NO